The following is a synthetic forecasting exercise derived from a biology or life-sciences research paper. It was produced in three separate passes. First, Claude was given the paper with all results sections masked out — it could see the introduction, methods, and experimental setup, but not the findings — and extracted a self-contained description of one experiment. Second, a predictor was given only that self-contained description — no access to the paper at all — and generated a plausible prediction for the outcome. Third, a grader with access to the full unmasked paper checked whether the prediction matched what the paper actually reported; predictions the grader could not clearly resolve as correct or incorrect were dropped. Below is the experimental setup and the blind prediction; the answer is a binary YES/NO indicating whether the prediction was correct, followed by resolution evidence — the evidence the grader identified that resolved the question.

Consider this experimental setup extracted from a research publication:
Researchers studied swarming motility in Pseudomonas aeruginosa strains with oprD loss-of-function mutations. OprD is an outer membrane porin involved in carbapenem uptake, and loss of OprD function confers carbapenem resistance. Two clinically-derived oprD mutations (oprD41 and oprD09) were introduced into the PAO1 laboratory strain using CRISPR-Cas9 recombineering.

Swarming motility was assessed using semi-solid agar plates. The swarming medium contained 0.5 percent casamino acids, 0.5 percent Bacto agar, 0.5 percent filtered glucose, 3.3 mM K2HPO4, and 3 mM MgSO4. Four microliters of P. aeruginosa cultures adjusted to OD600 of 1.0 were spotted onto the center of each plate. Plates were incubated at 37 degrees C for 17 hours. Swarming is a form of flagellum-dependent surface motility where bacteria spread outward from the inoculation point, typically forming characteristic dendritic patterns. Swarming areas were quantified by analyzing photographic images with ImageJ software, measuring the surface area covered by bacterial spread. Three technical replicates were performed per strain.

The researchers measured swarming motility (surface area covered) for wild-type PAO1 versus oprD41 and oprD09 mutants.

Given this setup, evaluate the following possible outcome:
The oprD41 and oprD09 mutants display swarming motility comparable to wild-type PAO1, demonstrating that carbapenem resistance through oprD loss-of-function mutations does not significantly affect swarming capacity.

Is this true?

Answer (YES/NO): YES